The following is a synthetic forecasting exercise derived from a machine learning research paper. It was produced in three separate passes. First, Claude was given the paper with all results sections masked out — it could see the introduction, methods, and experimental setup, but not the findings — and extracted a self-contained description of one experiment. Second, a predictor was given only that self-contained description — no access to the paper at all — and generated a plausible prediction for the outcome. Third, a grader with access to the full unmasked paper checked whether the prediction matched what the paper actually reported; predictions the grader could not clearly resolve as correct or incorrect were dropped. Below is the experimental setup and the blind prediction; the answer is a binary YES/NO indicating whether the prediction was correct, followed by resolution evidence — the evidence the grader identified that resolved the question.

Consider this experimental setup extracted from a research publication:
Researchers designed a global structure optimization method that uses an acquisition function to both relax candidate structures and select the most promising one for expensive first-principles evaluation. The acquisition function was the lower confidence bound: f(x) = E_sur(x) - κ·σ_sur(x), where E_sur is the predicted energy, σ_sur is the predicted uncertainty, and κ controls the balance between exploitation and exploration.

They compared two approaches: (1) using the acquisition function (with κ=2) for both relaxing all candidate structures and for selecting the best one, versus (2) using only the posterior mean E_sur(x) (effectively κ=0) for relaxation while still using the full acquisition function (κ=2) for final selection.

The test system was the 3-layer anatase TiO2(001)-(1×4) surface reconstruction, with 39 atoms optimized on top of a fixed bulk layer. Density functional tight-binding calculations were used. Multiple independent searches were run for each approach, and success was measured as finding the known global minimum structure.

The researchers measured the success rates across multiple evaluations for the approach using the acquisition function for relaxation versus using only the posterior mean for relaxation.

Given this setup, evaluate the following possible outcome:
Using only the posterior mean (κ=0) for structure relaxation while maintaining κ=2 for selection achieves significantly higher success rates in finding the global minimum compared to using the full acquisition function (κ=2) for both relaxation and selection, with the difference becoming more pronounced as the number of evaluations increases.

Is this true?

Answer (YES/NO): NO